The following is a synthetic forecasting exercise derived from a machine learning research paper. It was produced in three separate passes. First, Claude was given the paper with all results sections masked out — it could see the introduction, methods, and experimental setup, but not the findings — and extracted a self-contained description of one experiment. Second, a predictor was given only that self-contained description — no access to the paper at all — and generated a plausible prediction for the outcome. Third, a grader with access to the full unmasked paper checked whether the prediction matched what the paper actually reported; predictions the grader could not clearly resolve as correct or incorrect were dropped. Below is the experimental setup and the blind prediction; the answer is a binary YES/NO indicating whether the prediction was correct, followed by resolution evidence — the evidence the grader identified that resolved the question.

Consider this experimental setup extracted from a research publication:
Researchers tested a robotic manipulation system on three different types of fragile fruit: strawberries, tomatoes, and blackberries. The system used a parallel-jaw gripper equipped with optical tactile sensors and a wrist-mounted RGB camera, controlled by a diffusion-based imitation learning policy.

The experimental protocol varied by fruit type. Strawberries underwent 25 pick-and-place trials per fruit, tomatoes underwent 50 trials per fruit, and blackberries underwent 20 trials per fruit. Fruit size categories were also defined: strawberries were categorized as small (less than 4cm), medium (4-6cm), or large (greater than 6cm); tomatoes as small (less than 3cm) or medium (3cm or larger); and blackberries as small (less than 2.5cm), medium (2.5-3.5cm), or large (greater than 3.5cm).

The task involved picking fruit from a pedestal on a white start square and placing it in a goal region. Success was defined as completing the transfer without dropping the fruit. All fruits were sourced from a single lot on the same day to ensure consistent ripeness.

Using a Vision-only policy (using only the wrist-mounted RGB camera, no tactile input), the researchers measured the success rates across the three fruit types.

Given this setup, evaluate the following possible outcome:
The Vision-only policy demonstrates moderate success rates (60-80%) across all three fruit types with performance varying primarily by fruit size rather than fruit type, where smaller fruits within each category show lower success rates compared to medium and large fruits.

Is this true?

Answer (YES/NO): NO